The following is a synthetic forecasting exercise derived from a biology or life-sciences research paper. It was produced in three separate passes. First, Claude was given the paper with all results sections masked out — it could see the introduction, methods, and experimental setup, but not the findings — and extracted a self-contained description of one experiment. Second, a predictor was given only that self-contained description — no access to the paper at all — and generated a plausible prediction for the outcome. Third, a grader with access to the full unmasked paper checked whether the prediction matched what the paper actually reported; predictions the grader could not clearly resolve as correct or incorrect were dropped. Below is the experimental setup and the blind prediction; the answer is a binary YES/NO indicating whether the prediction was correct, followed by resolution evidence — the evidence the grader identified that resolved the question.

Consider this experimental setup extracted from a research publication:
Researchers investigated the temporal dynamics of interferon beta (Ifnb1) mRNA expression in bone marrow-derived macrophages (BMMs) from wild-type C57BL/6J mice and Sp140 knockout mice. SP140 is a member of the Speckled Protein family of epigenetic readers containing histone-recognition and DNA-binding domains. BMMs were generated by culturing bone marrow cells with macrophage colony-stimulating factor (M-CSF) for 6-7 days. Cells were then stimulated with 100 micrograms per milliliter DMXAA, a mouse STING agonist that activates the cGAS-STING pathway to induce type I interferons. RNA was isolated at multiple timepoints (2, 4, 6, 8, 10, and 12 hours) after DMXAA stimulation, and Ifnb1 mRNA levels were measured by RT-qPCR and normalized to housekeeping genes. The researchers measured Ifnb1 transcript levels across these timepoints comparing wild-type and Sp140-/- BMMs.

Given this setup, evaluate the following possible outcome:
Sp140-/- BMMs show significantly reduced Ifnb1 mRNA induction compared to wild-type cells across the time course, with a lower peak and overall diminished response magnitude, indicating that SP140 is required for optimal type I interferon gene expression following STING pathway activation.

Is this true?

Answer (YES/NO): NO